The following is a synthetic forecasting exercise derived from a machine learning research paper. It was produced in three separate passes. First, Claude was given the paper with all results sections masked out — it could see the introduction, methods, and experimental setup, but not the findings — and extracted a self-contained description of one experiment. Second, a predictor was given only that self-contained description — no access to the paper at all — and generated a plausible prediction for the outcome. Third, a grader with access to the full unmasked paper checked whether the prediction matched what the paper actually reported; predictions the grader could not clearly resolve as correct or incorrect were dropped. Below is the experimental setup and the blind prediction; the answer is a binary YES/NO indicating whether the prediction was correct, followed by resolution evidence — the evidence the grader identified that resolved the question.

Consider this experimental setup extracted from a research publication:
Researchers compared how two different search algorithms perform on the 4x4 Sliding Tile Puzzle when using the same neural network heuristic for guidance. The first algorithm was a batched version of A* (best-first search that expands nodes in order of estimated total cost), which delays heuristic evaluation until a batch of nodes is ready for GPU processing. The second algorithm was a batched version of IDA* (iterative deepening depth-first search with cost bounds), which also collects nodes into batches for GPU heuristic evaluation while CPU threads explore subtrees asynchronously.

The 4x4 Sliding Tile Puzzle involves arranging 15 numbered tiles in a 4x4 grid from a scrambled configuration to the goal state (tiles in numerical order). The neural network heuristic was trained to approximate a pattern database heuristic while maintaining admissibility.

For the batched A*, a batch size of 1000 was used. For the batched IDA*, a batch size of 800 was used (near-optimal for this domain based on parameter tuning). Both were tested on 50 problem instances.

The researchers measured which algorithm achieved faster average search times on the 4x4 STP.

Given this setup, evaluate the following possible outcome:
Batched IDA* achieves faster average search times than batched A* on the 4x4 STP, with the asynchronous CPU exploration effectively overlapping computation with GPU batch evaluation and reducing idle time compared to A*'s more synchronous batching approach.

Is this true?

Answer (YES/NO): NO